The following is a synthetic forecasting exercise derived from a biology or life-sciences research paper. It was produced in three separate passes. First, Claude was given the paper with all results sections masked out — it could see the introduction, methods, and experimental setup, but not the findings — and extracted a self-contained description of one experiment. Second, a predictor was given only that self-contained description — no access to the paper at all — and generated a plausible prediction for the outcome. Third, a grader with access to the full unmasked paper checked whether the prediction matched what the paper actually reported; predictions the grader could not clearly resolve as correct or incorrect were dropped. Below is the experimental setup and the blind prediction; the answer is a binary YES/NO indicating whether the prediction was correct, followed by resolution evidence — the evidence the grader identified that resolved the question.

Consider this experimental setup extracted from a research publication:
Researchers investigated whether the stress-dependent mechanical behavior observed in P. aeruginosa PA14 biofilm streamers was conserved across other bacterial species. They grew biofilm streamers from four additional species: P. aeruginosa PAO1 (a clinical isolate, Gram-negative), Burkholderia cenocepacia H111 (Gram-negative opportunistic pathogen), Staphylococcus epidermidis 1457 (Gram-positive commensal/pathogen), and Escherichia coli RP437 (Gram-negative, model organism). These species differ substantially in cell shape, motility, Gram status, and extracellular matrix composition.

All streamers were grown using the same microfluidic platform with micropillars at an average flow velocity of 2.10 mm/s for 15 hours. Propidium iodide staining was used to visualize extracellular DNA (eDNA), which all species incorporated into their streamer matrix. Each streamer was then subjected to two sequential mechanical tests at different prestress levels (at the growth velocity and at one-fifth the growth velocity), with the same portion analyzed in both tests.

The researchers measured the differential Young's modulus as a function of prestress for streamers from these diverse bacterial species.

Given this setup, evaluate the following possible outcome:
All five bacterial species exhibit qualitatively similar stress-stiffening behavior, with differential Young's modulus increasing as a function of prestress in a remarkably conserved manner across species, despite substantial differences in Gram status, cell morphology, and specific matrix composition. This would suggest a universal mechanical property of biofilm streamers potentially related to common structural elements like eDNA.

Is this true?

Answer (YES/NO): YES